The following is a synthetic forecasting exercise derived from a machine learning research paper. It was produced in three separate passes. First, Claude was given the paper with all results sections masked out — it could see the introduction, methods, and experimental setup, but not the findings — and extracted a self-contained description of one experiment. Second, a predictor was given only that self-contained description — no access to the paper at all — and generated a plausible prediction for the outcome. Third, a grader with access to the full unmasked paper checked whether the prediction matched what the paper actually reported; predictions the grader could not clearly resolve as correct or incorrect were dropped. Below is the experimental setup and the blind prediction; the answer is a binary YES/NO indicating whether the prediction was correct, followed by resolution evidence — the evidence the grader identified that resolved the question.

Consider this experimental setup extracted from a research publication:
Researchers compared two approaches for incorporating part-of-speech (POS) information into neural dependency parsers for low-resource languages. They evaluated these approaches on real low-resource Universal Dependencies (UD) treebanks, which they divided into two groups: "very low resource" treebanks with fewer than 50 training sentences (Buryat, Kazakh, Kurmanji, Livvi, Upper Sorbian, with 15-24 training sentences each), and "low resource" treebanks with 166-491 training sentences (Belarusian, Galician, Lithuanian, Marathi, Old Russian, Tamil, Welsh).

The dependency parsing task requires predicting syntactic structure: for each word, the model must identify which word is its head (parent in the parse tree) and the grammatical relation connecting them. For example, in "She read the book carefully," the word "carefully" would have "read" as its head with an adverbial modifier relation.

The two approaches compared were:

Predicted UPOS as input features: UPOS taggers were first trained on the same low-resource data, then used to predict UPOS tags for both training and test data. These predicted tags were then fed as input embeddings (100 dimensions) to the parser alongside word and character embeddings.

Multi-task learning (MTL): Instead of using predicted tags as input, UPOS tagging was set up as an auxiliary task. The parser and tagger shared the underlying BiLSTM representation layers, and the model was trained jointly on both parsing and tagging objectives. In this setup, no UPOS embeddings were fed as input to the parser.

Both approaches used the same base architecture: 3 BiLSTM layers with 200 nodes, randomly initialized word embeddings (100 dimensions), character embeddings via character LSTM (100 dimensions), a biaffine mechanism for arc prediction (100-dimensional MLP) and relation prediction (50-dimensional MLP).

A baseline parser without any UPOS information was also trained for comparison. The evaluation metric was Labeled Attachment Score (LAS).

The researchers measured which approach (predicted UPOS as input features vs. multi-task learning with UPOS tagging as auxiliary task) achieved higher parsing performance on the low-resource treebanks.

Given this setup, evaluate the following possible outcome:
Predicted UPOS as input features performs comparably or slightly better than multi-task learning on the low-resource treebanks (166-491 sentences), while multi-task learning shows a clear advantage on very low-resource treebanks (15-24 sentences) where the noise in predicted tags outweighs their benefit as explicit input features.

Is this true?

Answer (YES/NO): NO